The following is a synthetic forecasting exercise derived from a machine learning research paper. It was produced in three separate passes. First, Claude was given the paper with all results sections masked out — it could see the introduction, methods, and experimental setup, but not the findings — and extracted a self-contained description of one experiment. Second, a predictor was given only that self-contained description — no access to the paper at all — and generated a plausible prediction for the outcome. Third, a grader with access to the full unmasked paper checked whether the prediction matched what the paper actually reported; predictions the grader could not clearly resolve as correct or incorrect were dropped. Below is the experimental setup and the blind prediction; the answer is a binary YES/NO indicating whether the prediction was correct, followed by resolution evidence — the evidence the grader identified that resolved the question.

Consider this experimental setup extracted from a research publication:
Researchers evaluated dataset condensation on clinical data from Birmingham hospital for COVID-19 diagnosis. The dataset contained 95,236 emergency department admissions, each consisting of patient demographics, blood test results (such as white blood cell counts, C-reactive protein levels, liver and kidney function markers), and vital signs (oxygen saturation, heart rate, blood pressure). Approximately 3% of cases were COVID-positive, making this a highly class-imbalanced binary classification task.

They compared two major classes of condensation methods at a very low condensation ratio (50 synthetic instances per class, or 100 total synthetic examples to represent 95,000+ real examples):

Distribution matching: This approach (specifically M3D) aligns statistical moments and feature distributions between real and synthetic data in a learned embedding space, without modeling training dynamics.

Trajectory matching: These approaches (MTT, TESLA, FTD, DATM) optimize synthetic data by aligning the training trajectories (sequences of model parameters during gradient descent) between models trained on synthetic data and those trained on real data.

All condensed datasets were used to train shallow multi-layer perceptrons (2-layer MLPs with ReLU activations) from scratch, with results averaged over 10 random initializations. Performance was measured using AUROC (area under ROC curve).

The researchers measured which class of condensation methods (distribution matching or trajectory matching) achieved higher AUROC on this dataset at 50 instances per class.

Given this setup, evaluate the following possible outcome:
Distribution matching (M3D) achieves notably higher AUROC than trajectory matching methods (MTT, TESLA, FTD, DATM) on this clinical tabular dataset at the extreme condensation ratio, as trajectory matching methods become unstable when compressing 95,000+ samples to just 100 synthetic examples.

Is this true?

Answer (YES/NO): YES